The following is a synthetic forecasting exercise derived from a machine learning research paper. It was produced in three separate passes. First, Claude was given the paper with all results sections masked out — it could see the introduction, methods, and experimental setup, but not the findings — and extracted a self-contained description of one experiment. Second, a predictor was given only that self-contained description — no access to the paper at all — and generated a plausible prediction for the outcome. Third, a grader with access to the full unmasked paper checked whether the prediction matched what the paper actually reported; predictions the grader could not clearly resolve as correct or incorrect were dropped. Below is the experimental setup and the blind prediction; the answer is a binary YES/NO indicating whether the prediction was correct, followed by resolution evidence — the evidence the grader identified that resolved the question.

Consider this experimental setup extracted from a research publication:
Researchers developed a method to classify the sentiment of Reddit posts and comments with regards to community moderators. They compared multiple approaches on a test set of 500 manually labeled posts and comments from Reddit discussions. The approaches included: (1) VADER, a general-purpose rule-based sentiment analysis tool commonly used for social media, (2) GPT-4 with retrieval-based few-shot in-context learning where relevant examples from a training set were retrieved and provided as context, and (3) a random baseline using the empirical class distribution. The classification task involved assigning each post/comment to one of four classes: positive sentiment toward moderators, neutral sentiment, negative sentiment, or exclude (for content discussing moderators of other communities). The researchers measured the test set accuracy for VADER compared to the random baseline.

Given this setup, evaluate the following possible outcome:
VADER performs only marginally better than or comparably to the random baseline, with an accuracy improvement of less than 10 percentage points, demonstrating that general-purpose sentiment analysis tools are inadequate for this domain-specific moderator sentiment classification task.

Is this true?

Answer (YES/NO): YES